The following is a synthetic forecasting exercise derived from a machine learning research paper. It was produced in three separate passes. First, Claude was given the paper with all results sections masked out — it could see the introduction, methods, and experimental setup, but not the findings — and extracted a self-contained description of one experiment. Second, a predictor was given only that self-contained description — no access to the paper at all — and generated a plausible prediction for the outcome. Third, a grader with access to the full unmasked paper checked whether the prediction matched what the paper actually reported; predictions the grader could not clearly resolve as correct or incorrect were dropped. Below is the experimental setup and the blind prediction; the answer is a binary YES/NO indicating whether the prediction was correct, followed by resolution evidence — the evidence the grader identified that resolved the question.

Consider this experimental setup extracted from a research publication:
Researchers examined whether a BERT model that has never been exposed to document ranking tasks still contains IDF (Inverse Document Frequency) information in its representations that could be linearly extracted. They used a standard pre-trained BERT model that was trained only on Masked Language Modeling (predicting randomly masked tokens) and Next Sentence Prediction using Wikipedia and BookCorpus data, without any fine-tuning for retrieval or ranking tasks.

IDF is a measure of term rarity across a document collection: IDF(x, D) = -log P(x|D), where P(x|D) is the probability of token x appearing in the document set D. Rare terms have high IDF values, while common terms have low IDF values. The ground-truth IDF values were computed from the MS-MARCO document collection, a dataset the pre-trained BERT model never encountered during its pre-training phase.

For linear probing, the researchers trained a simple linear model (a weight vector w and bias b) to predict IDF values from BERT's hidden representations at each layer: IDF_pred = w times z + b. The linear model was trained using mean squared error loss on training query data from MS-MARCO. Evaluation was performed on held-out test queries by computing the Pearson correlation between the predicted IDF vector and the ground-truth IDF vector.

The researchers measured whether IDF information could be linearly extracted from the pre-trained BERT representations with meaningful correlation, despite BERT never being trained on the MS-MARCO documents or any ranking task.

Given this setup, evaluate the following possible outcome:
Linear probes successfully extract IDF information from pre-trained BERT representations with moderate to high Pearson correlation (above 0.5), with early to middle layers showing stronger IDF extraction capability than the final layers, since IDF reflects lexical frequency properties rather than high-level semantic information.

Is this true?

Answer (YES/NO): YES